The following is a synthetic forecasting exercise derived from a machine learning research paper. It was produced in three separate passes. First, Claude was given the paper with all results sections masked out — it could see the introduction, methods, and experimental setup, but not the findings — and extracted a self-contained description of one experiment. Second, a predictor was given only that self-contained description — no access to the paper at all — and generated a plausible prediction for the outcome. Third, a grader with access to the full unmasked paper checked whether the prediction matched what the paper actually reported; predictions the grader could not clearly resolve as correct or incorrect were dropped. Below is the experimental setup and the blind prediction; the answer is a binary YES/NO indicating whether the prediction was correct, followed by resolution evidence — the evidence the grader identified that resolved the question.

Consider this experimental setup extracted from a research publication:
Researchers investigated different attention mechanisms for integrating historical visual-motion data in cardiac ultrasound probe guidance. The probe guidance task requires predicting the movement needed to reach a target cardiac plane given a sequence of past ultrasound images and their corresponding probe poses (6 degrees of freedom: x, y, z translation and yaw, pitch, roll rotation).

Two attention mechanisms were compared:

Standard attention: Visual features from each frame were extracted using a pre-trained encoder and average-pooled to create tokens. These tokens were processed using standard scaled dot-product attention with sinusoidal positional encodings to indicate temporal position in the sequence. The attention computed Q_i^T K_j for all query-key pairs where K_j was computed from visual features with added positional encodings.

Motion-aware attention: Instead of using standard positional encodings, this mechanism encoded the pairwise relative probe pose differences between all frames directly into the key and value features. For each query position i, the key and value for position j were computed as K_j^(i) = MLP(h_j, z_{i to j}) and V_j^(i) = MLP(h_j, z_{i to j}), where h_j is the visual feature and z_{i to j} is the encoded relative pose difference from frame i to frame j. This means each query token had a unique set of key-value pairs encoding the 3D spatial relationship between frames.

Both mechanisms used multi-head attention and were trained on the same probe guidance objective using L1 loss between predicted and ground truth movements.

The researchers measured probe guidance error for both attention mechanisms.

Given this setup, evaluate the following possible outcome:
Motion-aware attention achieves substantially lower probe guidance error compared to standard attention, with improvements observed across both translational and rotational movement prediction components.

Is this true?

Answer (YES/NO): YES